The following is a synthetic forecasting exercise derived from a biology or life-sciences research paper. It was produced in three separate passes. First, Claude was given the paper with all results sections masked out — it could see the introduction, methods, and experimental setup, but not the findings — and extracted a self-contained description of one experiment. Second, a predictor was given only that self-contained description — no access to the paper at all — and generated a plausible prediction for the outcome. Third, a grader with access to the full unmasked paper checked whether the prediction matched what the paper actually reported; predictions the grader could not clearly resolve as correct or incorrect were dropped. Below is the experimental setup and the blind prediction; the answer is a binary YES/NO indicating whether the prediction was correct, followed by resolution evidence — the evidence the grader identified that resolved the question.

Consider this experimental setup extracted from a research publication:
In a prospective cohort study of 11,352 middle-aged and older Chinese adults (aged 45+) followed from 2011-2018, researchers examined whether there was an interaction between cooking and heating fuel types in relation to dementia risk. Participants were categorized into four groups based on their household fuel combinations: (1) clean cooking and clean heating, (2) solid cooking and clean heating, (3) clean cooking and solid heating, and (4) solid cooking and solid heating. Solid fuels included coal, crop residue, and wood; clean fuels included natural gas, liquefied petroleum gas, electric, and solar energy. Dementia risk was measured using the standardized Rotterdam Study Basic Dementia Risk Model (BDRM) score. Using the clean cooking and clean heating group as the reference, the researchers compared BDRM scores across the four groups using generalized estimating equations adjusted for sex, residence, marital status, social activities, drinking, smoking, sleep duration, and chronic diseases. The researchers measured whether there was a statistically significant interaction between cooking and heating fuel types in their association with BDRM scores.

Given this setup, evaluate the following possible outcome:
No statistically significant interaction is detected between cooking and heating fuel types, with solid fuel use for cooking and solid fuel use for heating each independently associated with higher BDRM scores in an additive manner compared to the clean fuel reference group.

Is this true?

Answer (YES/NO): YES